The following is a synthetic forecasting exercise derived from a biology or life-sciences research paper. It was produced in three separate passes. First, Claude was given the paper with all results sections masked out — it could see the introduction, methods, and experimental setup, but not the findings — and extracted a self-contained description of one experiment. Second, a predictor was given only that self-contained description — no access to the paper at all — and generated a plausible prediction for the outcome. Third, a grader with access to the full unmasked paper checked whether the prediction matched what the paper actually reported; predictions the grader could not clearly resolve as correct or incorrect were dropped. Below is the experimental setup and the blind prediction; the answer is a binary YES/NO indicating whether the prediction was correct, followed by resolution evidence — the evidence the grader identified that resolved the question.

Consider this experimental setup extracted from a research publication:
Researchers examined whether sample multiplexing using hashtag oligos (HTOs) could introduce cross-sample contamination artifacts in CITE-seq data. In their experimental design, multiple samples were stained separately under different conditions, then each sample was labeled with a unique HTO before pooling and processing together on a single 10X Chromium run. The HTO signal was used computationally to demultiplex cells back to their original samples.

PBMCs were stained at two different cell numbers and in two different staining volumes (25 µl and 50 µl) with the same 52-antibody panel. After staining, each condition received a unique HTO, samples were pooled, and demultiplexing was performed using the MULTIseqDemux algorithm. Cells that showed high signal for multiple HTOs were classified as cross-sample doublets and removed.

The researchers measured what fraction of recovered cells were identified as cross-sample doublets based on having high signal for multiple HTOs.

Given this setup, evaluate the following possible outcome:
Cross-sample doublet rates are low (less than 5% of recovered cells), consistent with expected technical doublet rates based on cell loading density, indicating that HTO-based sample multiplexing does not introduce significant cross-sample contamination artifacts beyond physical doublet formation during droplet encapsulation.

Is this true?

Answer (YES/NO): NO